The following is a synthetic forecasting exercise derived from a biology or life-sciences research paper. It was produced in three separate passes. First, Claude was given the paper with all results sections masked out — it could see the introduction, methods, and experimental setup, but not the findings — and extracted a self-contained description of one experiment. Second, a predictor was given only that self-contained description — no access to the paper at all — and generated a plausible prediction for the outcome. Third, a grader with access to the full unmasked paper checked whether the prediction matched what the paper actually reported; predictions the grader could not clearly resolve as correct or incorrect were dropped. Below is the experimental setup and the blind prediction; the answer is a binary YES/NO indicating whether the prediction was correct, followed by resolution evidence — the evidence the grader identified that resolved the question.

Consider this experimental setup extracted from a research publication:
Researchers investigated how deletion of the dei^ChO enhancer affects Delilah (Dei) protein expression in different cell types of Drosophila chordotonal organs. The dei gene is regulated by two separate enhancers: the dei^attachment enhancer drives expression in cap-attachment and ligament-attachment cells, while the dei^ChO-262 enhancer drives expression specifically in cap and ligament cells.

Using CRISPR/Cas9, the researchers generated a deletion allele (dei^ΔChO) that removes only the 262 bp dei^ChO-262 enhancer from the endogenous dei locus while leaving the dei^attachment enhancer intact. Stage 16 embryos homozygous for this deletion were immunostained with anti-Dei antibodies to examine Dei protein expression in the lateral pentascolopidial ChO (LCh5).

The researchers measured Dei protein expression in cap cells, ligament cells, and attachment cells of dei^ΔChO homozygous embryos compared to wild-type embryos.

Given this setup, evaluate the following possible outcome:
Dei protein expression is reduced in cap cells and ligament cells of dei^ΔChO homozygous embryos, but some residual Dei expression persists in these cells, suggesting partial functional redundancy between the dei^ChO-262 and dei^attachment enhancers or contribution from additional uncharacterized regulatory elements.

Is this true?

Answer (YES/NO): NO